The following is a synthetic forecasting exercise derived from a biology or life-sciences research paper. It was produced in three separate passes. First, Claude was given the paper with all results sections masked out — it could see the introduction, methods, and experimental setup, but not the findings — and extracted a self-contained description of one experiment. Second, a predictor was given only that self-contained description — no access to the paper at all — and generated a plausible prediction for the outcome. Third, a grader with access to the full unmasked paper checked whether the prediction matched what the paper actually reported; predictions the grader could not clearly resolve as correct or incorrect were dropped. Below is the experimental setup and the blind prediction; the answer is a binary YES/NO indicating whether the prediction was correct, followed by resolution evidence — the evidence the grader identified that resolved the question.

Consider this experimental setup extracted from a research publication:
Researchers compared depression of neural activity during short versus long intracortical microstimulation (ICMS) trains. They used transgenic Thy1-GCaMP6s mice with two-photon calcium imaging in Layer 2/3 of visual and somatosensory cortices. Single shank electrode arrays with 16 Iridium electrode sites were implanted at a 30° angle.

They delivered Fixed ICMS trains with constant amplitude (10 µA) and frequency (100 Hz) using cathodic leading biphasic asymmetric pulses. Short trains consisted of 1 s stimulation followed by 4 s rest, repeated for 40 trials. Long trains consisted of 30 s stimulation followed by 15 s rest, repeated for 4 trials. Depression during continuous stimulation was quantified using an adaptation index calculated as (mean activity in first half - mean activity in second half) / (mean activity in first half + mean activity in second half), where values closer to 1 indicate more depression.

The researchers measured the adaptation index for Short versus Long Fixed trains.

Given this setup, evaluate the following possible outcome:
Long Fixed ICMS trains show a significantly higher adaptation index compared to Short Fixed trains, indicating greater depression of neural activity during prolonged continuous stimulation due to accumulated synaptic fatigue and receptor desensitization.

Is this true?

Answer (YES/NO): YES